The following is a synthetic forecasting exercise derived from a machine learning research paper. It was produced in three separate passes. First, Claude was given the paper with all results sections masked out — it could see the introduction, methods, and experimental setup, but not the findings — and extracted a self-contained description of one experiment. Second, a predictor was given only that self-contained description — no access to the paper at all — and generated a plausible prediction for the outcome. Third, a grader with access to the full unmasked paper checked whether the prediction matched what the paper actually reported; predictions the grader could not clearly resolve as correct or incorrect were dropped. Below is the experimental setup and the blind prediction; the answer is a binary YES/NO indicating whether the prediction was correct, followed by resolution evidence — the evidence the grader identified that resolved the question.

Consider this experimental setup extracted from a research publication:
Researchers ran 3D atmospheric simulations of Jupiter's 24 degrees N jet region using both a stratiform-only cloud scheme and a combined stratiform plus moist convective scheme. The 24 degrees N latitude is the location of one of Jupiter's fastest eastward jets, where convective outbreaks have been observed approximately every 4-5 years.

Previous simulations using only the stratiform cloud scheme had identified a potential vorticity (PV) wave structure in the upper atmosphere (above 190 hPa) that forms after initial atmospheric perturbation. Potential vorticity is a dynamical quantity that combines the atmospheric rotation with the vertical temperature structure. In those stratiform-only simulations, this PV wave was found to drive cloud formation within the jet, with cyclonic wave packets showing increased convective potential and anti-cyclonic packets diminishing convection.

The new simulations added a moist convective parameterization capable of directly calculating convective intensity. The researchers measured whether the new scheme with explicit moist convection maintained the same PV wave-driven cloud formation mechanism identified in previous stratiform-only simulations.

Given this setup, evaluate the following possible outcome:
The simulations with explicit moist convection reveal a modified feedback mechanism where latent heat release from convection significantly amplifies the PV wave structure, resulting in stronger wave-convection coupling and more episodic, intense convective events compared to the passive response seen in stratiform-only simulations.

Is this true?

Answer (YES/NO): NO